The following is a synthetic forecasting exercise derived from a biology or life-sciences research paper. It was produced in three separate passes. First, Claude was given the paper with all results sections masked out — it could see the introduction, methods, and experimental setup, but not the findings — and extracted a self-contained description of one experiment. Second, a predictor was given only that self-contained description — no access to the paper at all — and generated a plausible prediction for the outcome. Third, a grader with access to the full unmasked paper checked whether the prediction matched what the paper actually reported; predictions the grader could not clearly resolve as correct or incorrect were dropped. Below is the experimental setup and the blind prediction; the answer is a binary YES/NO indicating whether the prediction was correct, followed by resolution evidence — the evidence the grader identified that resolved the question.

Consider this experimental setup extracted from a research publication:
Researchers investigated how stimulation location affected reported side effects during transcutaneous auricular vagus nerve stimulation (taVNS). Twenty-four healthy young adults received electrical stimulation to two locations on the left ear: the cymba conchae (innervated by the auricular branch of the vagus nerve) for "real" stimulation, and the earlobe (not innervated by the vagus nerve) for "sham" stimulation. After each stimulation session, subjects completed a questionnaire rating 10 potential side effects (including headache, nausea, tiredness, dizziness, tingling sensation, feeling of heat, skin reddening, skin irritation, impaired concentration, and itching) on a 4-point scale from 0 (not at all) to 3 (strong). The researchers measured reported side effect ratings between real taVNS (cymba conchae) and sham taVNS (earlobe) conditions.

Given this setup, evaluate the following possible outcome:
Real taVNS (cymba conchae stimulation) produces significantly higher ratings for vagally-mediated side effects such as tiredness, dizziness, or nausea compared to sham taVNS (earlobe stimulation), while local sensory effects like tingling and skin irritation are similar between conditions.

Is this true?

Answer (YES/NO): NO